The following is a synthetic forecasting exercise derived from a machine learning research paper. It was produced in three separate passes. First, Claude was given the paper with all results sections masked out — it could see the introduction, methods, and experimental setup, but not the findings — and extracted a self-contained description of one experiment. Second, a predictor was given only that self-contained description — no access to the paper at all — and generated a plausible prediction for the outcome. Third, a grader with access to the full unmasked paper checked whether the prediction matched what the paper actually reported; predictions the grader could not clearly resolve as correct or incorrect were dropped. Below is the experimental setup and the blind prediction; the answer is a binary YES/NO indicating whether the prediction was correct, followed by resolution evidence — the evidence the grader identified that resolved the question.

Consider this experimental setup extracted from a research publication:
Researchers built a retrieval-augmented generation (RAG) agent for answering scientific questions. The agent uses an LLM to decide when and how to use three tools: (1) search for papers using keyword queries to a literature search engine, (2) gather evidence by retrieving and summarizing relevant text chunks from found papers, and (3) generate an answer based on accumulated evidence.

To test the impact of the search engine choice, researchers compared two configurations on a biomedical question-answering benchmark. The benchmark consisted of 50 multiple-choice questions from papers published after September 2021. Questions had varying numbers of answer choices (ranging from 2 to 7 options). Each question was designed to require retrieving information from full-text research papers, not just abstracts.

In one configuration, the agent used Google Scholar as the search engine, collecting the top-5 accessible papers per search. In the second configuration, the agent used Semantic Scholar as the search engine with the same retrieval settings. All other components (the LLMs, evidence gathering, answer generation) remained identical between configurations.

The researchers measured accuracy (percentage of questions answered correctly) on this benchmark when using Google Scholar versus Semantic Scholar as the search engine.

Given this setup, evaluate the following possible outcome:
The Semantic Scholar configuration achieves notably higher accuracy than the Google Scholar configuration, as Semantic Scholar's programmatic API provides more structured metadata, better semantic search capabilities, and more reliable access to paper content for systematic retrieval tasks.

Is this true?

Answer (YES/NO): NO